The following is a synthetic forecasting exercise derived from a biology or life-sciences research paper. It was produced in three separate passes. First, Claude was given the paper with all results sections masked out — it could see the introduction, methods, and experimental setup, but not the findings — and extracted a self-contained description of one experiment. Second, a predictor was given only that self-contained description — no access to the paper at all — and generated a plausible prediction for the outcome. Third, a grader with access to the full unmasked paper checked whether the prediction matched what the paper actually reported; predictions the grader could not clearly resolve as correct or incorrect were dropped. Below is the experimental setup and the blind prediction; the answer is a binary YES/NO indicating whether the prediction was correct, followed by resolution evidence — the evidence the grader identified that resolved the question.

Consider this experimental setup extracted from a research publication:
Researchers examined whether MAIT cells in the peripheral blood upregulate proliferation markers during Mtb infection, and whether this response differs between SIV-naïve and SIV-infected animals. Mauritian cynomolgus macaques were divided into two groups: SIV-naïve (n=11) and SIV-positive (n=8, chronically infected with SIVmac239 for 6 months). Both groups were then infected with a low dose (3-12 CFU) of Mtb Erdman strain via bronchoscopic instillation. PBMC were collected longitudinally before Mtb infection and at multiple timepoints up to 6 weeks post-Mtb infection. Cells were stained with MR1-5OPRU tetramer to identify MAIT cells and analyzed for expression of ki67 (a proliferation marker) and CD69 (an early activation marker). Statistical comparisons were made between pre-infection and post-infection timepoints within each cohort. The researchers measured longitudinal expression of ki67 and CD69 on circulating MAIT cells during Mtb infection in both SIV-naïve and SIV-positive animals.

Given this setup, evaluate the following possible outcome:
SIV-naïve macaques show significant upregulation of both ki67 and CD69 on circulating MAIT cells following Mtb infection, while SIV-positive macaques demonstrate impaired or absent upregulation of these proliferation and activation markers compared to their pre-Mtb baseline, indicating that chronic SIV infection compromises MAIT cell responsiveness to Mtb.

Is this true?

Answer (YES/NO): NO